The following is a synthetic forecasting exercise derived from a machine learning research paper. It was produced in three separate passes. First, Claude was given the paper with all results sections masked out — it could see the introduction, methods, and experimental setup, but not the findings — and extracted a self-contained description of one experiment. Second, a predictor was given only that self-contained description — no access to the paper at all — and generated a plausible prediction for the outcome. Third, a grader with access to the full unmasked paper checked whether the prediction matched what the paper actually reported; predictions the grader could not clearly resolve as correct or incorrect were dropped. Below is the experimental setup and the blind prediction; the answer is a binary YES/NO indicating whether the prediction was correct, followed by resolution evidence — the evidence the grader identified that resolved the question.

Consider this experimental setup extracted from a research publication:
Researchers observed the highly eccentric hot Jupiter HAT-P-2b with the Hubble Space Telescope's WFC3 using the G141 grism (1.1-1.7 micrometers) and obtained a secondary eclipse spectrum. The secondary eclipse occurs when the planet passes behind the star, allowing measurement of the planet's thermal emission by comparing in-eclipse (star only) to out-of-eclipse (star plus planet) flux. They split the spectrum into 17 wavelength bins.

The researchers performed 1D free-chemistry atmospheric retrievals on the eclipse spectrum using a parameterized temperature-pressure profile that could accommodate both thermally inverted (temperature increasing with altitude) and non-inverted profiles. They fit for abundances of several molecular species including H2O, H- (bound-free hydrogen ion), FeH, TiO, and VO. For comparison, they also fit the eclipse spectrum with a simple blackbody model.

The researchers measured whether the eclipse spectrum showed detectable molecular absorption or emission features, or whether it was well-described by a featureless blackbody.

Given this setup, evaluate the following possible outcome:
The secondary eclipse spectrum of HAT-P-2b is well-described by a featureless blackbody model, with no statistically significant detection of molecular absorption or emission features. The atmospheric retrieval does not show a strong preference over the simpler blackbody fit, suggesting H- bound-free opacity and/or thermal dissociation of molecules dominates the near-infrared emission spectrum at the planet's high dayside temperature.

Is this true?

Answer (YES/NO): YES